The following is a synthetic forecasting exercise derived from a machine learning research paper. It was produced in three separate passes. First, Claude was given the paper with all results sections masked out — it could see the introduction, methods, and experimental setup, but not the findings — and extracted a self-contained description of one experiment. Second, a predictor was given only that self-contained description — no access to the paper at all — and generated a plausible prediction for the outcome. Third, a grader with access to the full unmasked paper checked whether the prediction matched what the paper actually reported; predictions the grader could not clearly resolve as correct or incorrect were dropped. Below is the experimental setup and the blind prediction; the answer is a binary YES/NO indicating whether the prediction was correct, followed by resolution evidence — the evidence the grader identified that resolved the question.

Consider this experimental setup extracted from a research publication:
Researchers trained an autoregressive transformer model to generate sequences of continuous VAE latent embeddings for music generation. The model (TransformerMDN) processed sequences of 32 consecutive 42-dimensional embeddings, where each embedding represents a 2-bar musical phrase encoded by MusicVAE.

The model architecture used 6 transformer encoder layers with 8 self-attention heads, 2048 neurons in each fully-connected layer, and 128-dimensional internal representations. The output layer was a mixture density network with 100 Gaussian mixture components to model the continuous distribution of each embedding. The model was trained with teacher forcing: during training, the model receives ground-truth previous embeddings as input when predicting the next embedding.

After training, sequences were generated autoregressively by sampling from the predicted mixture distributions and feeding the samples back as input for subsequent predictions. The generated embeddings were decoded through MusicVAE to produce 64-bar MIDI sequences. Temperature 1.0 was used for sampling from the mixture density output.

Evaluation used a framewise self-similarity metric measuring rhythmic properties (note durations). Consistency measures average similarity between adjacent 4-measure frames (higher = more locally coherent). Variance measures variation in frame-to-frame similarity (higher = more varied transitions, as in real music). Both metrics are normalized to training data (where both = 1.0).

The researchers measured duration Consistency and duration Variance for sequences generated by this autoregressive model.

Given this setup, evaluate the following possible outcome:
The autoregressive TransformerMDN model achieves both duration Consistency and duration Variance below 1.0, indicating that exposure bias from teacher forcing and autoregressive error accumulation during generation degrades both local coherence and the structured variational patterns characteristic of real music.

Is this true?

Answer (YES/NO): YES